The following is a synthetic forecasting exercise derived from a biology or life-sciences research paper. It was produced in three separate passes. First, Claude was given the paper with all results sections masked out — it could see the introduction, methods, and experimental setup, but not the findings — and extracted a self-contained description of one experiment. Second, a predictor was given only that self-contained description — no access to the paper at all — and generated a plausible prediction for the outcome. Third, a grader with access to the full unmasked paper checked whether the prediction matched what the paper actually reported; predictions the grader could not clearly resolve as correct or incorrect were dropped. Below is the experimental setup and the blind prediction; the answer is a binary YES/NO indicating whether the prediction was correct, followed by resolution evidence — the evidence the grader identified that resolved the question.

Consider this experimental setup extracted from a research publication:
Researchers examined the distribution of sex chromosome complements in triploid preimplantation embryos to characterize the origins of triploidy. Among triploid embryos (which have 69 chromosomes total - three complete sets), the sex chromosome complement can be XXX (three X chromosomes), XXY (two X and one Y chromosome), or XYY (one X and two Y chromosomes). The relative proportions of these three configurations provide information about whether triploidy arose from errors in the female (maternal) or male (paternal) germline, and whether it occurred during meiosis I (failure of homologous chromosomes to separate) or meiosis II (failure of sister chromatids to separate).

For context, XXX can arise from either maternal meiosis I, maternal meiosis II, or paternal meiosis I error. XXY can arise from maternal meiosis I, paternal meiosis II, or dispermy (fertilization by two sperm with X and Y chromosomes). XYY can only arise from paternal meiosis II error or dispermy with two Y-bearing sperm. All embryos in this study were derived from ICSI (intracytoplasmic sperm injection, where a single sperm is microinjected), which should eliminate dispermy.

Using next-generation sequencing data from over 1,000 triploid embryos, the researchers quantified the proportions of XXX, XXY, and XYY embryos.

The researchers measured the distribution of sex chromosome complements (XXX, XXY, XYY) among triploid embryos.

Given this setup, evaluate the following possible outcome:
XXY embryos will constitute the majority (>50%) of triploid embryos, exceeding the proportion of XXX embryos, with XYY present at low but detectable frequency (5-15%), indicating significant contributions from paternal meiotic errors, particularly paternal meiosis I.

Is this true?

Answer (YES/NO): NO